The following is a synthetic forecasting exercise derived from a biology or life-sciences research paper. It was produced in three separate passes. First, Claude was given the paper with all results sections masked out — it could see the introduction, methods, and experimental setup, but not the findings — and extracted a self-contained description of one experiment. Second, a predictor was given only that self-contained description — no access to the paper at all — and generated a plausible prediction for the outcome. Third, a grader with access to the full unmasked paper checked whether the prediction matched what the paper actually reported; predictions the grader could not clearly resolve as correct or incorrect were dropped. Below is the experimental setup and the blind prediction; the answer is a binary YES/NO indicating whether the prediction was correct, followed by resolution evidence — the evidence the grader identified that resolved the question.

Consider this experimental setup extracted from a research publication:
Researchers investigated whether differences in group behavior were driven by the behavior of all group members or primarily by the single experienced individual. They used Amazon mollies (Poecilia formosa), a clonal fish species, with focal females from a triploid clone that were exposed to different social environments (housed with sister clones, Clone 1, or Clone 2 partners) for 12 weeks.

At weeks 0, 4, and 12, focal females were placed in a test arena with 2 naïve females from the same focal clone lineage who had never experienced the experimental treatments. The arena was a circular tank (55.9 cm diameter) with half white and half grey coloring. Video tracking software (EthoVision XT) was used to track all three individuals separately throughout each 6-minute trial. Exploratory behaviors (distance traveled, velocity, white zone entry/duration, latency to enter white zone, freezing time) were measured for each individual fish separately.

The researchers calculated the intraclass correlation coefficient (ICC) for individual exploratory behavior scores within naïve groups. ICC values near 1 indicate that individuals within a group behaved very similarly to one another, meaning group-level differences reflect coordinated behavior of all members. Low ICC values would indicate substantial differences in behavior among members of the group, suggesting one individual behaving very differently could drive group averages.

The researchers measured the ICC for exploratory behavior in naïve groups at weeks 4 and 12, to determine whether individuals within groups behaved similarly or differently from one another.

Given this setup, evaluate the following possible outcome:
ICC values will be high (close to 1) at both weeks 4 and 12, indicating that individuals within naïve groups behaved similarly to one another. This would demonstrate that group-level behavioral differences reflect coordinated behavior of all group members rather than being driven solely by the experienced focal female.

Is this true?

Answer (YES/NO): YES